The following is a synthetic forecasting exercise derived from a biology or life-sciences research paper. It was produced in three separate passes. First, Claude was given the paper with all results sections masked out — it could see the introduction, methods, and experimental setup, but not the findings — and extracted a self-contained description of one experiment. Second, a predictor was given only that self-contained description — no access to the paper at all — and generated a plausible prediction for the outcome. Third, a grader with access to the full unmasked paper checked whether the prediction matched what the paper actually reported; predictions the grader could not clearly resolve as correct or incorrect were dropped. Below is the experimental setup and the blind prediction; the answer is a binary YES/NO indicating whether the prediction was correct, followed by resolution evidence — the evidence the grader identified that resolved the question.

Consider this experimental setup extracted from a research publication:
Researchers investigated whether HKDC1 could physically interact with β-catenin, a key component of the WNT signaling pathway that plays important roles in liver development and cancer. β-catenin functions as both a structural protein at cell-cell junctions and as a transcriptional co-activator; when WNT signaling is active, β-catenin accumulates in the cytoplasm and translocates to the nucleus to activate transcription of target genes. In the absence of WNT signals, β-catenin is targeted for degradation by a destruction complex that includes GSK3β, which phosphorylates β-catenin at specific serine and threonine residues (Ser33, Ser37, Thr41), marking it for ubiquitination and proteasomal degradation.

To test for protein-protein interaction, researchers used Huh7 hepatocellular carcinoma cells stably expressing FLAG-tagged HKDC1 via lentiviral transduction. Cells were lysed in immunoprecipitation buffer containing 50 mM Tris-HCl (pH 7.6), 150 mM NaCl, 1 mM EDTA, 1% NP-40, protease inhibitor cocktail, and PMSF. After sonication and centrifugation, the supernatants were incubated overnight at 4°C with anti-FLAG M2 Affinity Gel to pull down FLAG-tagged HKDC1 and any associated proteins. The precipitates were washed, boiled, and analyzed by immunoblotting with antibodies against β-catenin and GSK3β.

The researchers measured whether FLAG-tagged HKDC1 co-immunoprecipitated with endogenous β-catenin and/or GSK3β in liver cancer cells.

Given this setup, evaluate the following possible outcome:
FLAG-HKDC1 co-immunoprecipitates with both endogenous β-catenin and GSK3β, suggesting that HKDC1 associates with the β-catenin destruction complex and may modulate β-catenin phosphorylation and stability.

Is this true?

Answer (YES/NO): NO